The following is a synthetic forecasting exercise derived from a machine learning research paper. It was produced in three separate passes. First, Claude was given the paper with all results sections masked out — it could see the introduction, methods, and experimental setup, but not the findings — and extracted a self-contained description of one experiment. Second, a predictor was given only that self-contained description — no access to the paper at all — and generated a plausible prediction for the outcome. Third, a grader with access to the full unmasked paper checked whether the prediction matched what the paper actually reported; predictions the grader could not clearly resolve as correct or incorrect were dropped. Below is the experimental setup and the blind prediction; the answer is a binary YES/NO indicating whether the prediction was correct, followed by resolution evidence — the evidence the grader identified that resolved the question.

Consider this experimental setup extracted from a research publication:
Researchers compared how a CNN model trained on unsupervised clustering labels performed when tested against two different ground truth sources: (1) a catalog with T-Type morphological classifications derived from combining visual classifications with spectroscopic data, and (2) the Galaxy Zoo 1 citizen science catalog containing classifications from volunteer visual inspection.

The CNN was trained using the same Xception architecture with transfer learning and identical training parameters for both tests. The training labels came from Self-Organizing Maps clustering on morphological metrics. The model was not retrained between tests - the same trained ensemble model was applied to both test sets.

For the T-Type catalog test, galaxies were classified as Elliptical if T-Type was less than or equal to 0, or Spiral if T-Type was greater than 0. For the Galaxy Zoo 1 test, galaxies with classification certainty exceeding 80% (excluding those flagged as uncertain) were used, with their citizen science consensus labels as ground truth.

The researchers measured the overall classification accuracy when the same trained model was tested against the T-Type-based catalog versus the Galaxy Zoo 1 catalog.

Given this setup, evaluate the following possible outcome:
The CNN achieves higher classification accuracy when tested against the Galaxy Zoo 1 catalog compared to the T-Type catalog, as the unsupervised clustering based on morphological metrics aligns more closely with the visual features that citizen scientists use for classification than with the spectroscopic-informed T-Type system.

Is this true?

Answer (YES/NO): YES